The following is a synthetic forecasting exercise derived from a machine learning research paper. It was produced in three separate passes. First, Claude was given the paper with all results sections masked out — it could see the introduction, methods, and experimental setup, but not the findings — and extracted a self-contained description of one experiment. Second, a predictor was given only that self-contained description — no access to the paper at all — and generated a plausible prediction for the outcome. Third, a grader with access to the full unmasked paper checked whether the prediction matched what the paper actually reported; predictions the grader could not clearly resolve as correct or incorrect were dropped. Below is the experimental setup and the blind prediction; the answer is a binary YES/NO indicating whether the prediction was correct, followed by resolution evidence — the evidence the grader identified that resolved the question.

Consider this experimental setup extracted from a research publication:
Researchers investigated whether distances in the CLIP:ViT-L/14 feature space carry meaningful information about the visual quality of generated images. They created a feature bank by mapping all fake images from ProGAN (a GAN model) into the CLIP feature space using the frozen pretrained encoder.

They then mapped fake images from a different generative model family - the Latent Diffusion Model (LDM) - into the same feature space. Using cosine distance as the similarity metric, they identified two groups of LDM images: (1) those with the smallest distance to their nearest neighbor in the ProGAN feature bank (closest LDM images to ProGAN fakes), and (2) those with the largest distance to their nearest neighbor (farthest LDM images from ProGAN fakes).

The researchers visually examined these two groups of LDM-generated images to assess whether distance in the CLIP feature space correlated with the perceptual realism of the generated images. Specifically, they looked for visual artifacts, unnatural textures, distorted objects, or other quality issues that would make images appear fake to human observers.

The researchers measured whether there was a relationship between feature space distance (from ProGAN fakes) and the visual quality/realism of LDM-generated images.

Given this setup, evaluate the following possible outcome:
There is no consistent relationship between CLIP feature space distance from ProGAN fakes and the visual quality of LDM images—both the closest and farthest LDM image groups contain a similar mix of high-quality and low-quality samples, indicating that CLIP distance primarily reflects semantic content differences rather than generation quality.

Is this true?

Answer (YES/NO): NO